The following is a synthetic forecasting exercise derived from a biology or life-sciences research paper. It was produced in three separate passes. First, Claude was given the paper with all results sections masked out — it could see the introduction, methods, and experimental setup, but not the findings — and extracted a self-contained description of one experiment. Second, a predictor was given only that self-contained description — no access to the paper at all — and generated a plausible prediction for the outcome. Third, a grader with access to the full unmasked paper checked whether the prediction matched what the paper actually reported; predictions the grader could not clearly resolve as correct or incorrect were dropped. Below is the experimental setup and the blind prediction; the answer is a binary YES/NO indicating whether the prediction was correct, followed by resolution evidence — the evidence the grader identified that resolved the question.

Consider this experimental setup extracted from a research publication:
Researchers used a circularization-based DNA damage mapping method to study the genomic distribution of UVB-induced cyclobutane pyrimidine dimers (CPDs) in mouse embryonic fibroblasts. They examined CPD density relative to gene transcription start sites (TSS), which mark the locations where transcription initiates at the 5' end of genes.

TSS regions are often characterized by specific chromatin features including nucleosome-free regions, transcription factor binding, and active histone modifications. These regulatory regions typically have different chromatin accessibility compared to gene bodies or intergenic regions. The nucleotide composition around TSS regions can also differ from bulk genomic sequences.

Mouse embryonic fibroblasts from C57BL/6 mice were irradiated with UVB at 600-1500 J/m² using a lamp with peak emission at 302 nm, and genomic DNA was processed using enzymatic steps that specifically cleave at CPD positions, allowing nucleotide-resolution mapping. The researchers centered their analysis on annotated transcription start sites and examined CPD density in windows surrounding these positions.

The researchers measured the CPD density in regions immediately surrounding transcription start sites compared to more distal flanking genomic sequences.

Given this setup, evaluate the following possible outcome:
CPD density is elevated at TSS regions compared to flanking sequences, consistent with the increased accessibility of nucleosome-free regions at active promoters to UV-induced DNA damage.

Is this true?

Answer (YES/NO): NO